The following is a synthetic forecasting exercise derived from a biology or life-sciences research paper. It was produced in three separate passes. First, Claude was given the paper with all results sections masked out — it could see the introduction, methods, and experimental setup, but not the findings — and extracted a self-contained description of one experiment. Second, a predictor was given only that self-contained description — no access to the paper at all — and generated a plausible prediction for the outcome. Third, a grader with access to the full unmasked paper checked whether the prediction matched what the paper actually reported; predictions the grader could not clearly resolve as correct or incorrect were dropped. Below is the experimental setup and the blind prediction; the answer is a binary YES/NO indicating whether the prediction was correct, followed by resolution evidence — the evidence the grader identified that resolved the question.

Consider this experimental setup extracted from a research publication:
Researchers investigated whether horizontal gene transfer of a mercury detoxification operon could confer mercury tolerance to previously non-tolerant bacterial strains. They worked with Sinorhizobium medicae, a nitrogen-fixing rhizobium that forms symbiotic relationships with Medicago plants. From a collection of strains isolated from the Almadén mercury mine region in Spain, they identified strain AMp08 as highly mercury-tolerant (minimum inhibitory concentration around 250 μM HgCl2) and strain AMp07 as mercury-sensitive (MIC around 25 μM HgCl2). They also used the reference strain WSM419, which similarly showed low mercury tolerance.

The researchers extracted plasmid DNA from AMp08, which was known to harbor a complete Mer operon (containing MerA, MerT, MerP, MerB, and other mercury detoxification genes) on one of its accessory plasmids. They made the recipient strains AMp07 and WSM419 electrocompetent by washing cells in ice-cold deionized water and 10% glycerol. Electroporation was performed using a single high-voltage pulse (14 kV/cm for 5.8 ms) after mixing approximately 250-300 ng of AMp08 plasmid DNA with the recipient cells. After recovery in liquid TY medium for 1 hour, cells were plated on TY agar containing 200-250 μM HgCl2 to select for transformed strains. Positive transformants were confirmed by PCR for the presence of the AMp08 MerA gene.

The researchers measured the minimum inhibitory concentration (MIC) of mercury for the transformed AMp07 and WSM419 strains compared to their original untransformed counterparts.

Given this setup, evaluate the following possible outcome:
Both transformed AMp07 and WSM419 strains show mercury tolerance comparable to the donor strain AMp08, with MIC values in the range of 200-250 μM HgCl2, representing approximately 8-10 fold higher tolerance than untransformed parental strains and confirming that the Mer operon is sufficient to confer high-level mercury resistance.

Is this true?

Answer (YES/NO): YES